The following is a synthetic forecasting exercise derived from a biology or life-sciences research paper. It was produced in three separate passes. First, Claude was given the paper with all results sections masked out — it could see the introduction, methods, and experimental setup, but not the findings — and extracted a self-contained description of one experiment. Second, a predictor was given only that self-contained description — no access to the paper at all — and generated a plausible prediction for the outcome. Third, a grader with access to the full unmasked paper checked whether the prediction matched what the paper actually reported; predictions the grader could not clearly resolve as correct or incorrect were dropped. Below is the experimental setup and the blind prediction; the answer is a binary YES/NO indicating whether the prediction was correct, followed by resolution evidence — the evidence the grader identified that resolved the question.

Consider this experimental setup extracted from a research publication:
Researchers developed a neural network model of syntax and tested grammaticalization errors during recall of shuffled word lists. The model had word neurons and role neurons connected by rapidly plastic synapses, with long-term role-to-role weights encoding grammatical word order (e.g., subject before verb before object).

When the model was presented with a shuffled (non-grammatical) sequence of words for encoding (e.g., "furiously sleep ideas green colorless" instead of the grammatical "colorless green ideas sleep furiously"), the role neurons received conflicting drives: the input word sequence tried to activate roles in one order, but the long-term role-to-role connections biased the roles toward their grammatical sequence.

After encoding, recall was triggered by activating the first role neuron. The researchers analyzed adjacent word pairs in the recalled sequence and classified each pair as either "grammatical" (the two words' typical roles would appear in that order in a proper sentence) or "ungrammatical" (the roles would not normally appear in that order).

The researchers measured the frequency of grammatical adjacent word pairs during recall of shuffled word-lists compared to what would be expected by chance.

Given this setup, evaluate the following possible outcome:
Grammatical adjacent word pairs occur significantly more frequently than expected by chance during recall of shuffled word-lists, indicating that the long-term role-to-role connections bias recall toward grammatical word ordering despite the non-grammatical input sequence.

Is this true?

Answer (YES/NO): YES